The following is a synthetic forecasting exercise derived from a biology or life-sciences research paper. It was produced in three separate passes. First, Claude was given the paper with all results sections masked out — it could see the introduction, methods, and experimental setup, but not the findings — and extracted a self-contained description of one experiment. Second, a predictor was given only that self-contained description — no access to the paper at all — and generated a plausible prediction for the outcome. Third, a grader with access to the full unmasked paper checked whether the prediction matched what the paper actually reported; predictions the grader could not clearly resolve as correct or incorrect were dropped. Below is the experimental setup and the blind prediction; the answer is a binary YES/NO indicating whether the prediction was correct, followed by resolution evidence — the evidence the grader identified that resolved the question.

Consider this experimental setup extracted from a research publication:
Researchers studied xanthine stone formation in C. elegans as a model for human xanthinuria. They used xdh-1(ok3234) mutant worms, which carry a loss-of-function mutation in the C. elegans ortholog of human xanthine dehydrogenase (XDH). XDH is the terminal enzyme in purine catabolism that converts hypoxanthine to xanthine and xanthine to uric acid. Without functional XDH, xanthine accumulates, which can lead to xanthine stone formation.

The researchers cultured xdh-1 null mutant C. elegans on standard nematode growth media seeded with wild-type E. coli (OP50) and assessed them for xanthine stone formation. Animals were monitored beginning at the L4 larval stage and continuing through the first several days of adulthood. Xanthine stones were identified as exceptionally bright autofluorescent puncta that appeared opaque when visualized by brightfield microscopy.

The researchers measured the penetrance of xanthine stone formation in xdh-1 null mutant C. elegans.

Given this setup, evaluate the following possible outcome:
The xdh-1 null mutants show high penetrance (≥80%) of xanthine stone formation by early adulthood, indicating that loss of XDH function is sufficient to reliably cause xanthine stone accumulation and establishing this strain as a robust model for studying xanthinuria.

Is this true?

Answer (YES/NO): NO